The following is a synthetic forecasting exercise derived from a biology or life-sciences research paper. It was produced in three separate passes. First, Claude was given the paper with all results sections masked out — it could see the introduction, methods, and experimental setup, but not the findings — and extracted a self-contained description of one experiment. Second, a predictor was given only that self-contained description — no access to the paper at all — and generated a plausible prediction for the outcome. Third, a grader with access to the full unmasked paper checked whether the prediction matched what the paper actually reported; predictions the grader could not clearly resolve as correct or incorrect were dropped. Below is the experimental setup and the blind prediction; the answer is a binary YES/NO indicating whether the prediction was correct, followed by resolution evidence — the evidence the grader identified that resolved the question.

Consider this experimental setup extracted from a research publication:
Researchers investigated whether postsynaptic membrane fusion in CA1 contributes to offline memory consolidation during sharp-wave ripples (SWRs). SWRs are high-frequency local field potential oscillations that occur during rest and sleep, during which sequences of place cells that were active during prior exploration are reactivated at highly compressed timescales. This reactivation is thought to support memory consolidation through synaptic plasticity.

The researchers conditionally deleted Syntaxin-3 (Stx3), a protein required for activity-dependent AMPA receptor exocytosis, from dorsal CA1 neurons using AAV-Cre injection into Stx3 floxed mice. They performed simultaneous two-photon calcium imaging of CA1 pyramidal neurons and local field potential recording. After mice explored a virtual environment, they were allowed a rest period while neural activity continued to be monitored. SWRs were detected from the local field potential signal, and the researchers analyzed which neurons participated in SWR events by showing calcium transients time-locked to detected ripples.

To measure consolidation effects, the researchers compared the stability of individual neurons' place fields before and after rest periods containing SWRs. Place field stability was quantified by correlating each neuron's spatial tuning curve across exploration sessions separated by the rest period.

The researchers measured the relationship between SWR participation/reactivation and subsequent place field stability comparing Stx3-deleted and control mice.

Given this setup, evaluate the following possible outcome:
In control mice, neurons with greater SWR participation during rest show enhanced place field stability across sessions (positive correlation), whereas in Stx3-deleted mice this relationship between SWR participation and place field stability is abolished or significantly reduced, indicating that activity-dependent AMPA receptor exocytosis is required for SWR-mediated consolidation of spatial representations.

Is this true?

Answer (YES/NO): YES